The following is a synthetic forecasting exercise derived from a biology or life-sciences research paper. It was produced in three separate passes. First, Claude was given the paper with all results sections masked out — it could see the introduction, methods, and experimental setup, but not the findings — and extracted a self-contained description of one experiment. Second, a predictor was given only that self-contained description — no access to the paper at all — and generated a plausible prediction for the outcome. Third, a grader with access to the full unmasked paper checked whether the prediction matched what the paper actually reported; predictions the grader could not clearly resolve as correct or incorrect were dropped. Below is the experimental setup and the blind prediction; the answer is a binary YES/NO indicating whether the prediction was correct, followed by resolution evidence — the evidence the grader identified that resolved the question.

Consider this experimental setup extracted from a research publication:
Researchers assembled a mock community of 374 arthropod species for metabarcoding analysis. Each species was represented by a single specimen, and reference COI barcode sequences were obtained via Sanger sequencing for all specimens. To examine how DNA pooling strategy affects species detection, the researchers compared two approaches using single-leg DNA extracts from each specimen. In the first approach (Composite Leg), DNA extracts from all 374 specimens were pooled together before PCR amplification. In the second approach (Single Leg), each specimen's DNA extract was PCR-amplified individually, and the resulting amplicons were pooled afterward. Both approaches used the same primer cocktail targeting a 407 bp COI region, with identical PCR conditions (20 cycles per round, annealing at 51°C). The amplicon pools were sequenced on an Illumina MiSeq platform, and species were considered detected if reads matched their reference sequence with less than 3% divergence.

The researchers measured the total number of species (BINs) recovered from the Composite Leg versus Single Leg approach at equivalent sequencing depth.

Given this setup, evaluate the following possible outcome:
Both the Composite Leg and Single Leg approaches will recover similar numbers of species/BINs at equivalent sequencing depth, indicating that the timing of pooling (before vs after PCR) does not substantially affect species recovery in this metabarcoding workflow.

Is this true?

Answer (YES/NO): NO